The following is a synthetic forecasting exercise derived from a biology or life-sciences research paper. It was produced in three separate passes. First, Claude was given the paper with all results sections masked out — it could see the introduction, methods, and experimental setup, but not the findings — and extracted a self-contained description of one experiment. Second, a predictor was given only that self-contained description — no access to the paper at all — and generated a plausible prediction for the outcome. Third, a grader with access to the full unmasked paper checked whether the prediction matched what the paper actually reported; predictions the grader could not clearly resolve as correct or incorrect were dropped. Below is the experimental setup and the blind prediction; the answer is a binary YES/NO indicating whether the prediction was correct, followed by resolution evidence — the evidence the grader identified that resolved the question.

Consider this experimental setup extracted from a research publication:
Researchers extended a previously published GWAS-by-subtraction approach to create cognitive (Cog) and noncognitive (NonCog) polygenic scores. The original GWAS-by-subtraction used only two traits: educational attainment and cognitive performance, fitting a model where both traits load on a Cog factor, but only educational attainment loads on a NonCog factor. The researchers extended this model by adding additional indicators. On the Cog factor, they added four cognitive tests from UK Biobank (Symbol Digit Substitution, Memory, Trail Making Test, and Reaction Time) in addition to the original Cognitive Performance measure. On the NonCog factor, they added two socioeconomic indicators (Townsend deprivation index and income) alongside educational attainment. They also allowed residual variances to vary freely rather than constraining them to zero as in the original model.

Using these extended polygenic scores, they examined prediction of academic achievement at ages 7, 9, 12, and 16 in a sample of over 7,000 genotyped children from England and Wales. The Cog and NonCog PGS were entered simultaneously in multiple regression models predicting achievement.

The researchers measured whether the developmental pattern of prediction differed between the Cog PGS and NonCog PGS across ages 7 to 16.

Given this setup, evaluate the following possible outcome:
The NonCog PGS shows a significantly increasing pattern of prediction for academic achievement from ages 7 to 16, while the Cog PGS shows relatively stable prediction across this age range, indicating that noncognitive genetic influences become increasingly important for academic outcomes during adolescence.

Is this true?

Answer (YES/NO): YES